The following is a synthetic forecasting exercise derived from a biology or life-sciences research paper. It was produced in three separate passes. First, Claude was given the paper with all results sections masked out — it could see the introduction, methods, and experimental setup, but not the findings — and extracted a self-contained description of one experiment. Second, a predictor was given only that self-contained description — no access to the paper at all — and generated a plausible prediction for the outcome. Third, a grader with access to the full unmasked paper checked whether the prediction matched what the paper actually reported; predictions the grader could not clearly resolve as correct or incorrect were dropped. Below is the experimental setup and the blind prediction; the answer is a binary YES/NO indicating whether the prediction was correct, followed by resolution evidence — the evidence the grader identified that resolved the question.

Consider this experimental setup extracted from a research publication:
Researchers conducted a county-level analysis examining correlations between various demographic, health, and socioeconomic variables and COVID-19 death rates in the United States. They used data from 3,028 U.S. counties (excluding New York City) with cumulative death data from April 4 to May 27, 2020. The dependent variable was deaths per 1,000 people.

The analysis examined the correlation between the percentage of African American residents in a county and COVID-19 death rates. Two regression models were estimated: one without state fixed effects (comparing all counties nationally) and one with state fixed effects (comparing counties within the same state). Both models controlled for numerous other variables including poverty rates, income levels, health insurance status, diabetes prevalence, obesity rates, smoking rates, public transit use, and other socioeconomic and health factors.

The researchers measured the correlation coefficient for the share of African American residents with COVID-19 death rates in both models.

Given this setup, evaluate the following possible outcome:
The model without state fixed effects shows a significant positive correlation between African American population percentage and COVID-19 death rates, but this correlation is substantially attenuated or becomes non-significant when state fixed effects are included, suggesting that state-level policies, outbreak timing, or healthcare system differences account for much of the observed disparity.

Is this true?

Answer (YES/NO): YES